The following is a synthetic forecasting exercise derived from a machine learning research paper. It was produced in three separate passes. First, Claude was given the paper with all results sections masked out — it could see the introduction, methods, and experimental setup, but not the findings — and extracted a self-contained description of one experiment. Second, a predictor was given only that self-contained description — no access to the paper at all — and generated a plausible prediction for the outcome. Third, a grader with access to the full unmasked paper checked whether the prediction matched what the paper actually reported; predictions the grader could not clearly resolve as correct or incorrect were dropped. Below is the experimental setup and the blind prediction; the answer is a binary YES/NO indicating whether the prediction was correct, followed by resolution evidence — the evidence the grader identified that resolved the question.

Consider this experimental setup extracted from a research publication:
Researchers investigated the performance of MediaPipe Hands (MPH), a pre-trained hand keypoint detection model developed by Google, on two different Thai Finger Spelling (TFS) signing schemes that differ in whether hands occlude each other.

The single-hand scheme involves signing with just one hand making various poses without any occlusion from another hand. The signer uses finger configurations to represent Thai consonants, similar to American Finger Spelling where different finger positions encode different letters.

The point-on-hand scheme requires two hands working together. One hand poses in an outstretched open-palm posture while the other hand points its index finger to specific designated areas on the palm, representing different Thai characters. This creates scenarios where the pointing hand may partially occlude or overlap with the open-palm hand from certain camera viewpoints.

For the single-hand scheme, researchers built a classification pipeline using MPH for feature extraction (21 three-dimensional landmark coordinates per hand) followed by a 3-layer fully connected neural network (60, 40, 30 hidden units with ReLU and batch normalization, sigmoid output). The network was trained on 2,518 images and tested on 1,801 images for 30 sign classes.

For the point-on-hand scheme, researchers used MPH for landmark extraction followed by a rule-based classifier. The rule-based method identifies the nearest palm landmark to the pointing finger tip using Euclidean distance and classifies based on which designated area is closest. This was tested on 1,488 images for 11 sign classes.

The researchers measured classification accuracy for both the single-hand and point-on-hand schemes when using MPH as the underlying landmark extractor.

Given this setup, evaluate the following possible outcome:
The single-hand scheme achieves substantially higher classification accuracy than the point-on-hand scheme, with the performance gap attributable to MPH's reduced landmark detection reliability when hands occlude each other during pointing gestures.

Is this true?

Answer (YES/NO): YES